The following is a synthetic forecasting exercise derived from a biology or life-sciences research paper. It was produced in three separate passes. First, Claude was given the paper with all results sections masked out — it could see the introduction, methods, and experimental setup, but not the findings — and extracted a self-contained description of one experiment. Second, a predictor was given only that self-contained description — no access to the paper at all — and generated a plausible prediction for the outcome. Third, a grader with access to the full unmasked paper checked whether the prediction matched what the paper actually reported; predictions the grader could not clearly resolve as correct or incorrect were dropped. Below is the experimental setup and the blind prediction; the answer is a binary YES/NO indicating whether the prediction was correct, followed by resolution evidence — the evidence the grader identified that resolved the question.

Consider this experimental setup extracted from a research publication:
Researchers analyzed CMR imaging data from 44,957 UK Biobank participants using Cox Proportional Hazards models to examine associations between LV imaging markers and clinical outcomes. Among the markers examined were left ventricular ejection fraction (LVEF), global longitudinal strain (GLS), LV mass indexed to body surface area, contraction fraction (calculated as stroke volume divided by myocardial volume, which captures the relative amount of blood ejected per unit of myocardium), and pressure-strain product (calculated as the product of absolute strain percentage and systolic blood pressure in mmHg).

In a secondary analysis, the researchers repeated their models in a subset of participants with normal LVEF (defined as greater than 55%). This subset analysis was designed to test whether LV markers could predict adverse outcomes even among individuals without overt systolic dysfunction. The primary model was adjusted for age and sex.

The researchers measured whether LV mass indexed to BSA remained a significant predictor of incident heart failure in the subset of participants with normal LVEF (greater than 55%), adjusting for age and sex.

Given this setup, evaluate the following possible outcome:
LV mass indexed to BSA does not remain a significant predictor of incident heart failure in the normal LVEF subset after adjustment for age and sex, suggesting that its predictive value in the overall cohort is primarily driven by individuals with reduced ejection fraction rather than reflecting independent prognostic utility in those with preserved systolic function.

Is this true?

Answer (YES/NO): NO